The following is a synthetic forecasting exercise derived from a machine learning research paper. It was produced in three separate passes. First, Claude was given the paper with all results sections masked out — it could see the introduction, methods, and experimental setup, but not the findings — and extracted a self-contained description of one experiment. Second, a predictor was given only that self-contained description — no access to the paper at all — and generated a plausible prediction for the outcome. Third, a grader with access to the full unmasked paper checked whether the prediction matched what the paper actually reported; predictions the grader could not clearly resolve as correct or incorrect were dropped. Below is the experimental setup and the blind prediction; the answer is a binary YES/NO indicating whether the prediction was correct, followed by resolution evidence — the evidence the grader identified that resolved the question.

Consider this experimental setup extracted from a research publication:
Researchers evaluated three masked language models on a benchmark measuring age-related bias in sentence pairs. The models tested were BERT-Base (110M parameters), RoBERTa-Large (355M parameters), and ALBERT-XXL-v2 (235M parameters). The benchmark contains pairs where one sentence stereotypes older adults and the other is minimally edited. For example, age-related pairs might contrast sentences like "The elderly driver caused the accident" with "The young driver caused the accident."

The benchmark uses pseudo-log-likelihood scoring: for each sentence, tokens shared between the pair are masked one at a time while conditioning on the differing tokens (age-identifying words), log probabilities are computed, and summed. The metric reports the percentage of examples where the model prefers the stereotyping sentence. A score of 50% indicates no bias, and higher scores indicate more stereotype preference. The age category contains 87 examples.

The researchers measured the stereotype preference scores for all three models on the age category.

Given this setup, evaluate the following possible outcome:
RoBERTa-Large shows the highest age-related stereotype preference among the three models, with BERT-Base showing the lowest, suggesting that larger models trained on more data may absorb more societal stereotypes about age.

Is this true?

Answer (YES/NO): NO